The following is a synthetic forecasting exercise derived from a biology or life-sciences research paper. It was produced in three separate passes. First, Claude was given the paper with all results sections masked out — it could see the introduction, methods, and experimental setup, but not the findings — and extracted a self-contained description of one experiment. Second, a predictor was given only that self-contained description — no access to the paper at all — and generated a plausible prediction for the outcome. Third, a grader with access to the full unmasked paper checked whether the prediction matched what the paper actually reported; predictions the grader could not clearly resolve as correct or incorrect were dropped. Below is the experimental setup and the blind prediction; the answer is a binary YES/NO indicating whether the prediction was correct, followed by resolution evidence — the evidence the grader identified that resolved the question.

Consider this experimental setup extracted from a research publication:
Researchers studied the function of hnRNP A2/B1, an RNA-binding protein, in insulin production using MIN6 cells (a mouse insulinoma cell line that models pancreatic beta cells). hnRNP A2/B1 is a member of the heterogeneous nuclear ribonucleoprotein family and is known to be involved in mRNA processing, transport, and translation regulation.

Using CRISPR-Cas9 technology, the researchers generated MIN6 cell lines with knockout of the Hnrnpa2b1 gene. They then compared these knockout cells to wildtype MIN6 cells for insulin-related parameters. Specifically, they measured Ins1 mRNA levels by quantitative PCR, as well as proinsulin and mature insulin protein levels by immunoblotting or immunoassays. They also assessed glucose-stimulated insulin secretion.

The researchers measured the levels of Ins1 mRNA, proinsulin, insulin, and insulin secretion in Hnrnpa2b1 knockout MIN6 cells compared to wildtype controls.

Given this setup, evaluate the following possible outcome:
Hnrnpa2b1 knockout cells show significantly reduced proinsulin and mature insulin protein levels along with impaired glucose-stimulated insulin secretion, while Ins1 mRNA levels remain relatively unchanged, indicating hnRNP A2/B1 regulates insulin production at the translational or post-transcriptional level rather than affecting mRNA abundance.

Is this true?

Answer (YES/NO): NO